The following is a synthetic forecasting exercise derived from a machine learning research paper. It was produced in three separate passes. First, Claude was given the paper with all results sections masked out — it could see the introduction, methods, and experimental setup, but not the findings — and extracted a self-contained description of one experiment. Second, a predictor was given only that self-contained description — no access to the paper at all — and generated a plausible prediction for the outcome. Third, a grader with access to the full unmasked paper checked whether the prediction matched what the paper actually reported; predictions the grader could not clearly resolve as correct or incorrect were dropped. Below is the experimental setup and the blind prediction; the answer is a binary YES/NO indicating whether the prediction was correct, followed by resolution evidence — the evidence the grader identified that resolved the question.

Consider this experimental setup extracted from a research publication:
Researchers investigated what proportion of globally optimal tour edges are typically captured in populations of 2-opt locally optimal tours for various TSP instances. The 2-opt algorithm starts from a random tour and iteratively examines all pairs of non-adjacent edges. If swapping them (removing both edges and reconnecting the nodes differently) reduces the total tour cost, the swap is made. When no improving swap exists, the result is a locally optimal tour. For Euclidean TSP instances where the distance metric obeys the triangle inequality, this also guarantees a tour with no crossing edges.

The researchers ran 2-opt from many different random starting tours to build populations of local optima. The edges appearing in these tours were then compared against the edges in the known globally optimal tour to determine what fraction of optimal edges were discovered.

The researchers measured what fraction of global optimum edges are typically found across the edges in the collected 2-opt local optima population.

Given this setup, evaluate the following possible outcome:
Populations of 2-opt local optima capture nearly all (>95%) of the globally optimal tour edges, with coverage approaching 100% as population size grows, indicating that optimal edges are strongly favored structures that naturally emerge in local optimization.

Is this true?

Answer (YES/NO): YES